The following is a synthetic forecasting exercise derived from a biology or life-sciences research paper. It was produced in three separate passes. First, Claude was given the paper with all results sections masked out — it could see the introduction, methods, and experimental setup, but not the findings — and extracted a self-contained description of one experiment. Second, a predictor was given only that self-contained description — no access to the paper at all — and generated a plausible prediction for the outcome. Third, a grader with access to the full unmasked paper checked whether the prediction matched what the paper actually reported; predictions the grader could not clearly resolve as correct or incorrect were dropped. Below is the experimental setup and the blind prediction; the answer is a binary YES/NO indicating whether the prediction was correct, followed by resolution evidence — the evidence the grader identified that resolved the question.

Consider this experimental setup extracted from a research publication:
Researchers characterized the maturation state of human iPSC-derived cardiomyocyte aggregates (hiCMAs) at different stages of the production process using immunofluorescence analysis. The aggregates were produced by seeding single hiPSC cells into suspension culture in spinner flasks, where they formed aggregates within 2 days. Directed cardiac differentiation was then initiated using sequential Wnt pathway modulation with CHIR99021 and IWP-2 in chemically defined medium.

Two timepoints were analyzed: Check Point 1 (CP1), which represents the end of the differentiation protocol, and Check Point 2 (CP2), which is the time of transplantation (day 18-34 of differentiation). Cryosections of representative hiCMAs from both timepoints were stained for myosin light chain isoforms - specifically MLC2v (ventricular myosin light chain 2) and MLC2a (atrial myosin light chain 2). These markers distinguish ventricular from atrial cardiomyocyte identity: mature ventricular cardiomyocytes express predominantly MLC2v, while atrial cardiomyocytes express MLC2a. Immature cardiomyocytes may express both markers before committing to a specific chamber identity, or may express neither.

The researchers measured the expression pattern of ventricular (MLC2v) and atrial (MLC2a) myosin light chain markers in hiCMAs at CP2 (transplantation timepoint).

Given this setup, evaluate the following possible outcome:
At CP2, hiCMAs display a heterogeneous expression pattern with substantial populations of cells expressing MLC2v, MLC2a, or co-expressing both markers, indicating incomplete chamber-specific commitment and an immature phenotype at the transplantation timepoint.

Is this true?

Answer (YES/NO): NO